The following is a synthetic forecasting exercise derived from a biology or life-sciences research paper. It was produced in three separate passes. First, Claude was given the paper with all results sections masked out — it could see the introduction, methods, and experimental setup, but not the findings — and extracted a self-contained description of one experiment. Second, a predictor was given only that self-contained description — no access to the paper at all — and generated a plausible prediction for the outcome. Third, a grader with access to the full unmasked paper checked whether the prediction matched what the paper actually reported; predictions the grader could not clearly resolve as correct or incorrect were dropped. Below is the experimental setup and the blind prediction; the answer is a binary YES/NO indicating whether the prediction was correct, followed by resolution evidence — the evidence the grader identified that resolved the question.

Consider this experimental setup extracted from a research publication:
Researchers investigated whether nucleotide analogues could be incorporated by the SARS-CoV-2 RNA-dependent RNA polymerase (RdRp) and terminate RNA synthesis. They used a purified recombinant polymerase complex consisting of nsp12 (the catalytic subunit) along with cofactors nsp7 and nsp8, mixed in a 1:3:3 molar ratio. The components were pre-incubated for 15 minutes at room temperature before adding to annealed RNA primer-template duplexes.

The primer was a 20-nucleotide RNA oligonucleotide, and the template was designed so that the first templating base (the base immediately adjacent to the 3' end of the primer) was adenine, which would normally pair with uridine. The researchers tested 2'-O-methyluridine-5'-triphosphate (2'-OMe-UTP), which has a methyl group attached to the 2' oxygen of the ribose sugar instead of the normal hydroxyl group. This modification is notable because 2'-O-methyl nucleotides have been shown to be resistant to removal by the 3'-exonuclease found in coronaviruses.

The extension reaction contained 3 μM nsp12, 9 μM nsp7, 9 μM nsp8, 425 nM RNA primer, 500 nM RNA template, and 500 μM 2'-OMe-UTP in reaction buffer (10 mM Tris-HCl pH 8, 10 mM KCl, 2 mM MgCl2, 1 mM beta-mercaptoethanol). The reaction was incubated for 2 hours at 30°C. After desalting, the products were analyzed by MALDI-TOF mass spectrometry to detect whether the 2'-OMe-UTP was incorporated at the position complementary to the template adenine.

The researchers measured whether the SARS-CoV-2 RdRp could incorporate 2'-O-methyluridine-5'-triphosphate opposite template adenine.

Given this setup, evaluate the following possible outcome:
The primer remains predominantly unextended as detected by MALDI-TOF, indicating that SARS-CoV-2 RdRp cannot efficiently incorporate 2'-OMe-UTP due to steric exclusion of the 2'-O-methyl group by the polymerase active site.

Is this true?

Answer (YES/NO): NO